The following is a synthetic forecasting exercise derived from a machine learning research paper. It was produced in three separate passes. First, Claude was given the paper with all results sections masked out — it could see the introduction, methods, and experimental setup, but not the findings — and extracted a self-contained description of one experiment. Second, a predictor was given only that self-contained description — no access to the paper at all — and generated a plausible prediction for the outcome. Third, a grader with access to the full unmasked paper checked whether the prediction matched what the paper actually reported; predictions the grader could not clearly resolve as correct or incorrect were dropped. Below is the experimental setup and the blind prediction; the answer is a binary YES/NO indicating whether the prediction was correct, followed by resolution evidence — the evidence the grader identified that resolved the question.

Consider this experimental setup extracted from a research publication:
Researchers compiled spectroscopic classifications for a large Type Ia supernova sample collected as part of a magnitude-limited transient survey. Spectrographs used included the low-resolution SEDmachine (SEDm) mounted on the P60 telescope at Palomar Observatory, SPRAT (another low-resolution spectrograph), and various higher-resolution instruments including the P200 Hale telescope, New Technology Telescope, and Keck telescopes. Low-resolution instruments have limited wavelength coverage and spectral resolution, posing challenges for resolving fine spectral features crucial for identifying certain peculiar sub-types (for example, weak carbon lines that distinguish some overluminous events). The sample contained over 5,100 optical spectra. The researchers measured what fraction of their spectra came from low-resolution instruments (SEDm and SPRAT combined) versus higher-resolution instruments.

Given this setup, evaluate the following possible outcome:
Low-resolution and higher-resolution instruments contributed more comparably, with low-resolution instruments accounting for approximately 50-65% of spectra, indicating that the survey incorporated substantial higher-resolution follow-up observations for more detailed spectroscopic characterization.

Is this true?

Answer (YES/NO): NO